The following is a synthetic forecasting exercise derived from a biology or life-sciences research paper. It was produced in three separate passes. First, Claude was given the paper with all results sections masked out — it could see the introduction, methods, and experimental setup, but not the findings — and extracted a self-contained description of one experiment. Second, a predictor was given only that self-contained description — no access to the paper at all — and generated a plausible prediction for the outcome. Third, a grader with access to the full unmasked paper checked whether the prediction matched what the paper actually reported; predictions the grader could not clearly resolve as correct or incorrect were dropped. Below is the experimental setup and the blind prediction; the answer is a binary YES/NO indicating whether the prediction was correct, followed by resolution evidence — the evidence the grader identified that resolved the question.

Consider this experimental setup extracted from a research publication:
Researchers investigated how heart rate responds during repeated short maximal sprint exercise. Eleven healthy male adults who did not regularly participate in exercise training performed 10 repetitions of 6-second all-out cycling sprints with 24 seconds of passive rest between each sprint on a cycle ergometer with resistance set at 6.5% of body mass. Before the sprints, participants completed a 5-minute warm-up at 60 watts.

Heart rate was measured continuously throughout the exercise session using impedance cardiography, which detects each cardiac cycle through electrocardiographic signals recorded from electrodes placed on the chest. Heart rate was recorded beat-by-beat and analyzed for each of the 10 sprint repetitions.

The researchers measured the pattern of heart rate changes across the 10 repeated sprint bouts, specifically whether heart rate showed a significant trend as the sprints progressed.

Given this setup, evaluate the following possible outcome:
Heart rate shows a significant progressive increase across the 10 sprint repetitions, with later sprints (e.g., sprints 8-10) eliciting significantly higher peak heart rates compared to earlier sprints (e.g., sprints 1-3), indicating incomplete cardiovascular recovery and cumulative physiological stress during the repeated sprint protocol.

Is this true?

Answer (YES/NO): YES